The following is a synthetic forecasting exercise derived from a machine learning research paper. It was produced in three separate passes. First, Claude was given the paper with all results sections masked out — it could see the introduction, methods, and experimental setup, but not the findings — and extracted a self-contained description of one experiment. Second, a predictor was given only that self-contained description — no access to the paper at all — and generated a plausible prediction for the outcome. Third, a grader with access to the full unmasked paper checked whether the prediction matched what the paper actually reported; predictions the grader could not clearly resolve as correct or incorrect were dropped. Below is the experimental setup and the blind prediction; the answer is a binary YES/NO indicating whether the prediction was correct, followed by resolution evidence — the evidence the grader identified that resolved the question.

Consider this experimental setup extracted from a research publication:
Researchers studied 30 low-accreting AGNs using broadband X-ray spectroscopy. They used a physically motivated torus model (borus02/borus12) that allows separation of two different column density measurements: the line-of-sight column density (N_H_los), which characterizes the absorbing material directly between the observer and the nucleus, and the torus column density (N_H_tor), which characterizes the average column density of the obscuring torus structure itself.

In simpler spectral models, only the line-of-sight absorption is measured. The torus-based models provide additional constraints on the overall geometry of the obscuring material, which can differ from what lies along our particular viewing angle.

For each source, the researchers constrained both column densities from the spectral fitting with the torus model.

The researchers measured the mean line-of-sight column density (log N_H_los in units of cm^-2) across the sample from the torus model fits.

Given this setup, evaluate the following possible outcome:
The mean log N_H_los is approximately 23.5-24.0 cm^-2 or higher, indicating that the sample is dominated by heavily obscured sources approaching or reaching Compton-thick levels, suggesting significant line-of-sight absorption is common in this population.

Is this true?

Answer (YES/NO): NO